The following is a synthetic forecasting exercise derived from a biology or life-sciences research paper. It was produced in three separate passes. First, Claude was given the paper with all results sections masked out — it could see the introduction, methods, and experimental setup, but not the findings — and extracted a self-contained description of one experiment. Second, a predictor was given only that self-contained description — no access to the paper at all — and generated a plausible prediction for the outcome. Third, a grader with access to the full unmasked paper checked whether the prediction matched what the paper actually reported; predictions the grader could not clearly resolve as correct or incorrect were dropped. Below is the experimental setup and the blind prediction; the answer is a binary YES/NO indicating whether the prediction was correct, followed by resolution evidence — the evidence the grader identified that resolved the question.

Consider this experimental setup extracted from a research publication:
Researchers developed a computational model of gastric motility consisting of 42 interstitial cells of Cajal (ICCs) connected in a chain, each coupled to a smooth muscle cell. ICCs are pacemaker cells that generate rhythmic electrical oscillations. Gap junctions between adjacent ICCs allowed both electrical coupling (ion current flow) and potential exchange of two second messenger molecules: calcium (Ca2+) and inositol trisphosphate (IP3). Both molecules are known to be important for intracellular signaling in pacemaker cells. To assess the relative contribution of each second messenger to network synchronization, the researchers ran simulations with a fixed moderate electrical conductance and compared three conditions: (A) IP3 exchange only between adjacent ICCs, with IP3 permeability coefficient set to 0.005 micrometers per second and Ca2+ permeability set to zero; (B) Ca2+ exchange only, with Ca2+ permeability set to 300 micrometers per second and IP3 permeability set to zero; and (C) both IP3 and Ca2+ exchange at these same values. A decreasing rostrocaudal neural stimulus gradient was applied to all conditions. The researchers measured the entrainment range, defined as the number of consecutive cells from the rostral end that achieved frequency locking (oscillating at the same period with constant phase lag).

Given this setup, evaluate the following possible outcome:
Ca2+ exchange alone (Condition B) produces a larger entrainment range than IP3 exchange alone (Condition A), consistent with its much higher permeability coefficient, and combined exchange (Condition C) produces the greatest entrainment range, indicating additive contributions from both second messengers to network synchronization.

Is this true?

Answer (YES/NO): NO